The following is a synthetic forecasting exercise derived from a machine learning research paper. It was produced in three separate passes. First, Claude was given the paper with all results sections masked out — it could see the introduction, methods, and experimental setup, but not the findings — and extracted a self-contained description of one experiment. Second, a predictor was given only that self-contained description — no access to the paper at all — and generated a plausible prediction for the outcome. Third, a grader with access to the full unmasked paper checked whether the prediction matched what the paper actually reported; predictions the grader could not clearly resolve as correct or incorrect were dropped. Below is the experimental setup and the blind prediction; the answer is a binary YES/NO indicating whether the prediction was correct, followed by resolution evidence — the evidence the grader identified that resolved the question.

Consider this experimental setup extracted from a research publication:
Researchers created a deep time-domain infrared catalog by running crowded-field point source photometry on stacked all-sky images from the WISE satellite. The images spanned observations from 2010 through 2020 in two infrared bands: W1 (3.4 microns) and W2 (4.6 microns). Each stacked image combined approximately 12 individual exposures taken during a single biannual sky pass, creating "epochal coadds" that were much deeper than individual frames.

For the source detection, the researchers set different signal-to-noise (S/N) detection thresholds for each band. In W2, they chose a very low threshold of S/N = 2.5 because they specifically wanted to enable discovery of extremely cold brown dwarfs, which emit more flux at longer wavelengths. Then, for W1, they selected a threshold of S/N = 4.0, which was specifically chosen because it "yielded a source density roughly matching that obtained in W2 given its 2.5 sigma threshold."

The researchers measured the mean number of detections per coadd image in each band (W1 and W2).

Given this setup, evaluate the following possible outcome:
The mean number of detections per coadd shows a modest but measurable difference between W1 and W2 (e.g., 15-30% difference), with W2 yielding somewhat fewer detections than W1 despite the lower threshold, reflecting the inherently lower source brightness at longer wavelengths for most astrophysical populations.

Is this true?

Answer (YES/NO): YES